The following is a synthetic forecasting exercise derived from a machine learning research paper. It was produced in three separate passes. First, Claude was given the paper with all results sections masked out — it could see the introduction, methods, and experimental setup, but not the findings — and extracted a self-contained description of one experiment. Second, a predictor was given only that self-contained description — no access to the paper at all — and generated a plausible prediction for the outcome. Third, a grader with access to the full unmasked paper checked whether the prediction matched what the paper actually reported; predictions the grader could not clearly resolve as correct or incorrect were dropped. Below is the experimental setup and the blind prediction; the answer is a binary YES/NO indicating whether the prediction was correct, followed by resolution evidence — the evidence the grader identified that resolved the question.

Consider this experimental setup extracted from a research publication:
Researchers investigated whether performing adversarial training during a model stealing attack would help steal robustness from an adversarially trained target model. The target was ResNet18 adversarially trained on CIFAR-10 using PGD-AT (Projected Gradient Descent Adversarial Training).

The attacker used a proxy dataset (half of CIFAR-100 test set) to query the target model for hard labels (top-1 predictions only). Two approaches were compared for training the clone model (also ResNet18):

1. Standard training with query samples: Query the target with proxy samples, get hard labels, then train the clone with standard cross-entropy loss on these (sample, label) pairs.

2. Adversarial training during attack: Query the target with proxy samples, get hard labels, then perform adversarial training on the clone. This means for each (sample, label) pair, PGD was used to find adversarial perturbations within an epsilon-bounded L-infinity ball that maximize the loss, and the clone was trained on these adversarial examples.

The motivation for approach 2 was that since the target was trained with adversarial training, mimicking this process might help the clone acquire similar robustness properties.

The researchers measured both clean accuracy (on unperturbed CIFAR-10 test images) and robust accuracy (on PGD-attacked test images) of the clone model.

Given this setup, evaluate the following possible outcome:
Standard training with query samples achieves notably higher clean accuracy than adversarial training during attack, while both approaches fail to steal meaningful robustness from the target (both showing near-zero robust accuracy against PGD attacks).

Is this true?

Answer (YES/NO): NO